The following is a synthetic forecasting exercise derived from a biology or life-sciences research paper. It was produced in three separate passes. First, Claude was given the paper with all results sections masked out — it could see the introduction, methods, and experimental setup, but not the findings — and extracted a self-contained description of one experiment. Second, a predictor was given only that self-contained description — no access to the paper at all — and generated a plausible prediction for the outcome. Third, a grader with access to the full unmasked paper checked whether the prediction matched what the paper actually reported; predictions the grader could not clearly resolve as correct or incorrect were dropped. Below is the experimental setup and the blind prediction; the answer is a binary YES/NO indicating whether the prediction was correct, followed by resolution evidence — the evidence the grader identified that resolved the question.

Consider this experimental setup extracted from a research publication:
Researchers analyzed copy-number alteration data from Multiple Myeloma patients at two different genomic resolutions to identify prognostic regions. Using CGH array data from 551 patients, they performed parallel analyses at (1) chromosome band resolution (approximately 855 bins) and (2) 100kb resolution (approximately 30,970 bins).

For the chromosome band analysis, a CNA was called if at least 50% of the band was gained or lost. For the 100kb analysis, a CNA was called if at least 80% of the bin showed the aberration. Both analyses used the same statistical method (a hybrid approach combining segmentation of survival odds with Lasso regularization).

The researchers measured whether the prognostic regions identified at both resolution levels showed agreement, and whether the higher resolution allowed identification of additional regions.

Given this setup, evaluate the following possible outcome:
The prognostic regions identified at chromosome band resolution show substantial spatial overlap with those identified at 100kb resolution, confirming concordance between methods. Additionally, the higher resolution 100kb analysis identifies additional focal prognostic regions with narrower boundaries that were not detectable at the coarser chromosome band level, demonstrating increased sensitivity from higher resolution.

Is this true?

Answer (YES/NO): YES